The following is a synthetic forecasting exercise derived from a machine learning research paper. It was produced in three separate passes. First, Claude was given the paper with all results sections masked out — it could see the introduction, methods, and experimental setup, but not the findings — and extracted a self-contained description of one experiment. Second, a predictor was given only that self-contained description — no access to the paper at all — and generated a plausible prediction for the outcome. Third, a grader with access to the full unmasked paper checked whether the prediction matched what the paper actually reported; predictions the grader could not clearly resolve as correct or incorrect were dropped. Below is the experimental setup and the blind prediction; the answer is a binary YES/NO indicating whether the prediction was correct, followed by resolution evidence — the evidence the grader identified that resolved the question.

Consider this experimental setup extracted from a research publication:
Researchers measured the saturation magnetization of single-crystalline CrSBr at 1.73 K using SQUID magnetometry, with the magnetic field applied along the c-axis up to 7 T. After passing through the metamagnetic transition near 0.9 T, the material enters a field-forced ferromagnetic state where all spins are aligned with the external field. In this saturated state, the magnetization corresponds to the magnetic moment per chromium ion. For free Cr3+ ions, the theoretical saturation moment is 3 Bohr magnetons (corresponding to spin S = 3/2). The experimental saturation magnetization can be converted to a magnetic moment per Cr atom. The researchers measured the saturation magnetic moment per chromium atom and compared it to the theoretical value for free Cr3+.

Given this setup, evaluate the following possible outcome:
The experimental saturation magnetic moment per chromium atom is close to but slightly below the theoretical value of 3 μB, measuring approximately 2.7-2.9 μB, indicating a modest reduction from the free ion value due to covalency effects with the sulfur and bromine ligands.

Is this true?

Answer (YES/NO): YES